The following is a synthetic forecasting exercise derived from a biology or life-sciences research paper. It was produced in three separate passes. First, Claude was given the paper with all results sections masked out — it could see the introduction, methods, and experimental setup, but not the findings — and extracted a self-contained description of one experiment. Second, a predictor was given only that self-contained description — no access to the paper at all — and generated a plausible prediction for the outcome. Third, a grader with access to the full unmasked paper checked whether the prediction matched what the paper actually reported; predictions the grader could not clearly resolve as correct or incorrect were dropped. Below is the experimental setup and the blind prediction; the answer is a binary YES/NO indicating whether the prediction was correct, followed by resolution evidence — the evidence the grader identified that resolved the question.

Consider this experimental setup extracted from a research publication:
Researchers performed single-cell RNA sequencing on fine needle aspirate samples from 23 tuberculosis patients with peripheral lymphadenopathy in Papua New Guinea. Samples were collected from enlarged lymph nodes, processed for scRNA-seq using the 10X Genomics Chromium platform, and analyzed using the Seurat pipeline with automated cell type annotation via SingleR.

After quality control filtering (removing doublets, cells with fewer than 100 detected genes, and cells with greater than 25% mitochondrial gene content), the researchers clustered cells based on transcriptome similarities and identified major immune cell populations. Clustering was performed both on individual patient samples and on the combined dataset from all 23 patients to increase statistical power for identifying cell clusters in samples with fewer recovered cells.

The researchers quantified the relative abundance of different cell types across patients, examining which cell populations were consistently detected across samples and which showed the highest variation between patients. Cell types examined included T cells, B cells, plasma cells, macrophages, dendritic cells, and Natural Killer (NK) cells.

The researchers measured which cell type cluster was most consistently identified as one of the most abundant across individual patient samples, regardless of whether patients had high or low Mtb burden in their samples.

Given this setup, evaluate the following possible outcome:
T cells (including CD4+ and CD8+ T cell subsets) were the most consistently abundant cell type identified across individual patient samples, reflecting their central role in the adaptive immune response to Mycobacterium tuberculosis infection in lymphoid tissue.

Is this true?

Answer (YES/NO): YES